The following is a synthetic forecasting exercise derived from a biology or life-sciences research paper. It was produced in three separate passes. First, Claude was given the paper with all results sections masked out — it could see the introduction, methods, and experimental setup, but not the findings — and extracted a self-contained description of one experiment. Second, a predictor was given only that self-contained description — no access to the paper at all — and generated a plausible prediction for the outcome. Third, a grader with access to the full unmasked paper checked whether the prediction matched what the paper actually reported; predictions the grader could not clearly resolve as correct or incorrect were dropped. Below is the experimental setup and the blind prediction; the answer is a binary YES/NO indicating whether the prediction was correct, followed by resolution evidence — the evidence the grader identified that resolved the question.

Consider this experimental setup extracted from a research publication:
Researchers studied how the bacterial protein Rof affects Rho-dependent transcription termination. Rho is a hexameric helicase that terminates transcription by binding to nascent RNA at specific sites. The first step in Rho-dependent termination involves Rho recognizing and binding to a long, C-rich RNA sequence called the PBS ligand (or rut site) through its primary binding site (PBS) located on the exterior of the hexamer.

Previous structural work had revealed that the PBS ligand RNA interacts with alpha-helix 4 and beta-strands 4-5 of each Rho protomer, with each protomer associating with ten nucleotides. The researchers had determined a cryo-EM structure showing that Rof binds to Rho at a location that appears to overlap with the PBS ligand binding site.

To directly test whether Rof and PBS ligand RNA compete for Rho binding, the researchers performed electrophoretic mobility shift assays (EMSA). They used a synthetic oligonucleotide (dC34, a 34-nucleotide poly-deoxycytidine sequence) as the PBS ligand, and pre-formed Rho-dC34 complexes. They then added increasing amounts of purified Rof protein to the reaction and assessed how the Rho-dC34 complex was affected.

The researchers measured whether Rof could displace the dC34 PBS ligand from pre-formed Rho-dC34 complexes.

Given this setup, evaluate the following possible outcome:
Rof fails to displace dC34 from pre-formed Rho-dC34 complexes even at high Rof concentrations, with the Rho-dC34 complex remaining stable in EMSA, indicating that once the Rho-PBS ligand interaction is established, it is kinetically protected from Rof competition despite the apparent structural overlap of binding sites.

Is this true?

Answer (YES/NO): NO